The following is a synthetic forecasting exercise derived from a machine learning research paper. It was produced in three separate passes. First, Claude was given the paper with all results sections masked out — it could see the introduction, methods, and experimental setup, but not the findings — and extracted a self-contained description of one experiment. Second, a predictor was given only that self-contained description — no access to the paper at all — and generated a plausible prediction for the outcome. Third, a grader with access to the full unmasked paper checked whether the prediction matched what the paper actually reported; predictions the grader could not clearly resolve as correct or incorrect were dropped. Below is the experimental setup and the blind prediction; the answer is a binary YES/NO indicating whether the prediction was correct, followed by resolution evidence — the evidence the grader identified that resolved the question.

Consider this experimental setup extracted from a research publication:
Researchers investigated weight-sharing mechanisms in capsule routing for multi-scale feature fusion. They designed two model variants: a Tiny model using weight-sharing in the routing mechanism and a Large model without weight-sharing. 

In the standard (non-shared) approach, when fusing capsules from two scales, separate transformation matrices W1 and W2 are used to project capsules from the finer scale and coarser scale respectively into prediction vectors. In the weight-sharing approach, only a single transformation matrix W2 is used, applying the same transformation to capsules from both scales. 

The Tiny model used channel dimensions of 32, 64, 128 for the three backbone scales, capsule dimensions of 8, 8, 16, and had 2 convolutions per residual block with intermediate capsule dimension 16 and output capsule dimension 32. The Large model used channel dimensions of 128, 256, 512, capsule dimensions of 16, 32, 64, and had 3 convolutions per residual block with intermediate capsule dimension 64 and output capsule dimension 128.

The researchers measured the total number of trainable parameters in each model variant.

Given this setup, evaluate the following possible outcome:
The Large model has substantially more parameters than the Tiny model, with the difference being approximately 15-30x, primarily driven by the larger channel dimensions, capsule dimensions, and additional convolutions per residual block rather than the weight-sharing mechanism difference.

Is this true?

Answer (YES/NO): NO